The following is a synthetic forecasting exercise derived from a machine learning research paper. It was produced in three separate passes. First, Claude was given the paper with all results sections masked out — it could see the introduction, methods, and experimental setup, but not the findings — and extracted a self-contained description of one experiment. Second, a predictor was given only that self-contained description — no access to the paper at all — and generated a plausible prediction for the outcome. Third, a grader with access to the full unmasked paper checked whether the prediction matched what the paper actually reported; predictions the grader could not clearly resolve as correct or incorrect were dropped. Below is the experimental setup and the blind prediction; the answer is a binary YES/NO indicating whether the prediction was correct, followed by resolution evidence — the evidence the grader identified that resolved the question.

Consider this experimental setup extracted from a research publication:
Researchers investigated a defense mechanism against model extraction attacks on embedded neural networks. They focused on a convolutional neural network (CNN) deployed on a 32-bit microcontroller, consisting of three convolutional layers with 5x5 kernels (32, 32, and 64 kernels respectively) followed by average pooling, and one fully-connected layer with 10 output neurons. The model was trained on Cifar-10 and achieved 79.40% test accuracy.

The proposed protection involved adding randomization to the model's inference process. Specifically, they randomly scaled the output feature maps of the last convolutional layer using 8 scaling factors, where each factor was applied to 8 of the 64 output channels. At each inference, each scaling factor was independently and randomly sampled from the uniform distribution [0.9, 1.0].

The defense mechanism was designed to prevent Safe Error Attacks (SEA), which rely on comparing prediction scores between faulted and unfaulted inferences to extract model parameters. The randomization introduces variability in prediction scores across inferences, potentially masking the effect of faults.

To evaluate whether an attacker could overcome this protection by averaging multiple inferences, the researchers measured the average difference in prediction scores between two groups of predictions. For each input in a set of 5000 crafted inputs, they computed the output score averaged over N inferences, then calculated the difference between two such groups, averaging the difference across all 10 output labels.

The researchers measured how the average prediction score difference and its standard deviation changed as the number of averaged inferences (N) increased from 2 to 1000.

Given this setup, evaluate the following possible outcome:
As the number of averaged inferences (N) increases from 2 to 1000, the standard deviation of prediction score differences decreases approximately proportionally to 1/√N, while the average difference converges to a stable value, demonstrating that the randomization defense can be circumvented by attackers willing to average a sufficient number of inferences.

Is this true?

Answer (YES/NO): NO